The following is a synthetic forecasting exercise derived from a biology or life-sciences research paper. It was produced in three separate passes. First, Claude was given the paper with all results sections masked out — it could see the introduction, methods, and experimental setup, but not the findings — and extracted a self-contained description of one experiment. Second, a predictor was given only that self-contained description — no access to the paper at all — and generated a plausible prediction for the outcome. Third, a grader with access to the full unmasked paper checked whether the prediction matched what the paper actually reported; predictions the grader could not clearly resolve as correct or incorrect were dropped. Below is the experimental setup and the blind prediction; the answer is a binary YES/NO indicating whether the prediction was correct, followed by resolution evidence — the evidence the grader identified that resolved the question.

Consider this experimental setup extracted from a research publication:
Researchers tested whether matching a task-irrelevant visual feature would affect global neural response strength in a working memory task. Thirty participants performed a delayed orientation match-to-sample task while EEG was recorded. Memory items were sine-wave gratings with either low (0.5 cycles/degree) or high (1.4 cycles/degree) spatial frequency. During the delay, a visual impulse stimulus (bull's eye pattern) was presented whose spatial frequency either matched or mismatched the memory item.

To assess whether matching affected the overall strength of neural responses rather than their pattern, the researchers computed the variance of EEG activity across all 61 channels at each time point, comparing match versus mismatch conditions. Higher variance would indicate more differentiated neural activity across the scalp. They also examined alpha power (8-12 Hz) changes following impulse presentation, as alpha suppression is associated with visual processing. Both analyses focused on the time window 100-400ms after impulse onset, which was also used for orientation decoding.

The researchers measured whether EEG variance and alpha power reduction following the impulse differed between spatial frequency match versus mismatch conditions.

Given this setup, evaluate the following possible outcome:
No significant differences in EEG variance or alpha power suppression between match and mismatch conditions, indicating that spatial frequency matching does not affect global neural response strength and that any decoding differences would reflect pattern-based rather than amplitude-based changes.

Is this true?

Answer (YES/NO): YES